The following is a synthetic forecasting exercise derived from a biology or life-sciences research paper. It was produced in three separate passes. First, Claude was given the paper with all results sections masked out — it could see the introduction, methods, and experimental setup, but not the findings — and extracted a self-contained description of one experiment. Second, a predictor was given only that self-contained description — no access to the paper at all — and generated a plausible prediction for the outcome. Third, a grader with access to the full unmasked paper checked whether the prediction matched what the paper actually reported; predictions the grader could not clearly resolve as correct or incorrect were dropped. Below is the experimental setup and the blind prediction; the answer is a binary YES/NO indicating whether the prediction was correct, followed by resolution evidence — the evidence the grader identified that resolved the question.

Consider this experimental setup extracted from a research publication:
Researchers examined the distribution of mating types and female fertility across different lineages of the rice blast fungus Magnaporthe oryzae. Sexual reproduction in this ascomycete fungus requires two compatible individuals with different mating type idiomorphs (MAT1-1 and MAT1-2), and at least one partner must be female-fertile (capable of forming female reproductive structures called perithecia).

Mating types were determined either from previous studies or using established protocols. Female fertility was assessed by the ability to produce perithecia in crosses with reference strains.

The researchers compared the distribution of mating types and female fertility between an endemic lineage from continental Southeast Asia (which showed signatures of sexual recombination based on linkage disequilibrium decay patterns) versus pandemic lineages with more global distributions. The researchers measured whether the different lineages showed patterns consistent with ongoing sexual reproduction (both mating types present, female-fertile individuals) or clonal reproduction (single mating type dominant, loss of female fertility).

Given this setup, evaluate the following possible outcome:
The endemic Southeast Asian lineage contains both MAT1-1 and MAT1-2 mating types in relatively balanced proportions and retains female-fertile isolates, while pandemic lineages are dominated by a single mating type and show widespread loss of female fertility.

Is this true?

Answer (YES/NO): YES